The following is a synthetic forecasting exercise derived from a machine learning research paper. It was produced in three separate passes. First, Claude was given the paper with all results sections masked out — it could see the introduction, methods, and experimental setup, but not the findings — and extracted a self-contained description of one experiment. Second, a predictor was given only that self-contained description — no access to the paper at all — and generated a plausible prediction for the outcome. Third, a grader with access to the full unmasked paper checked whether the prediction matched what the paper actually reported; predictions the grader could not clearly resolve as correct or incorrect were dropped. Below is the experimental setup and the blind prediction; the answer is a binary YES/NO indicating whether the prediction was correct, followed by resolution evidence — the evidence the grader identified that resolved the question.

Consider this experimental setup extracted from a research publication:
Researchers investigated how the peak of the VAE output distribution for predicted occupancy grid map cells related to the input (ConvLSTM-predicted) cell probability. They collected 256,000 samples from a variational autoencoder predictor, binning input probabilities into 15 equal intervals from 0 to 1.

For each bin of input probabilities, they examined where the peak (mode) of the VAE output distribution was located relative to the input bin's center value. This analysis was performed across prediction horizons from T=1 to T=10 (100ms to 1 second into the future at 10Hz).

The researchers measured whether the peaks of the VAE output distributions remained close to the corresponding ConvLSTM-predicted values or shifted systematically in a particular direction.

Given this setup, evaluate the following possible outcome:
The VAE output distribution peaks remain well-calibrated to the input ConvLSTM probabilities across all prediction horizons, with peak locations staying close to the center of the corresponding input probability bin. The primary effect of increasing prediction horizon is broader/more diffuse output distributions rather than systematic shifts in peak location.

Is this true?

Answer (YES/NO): YES